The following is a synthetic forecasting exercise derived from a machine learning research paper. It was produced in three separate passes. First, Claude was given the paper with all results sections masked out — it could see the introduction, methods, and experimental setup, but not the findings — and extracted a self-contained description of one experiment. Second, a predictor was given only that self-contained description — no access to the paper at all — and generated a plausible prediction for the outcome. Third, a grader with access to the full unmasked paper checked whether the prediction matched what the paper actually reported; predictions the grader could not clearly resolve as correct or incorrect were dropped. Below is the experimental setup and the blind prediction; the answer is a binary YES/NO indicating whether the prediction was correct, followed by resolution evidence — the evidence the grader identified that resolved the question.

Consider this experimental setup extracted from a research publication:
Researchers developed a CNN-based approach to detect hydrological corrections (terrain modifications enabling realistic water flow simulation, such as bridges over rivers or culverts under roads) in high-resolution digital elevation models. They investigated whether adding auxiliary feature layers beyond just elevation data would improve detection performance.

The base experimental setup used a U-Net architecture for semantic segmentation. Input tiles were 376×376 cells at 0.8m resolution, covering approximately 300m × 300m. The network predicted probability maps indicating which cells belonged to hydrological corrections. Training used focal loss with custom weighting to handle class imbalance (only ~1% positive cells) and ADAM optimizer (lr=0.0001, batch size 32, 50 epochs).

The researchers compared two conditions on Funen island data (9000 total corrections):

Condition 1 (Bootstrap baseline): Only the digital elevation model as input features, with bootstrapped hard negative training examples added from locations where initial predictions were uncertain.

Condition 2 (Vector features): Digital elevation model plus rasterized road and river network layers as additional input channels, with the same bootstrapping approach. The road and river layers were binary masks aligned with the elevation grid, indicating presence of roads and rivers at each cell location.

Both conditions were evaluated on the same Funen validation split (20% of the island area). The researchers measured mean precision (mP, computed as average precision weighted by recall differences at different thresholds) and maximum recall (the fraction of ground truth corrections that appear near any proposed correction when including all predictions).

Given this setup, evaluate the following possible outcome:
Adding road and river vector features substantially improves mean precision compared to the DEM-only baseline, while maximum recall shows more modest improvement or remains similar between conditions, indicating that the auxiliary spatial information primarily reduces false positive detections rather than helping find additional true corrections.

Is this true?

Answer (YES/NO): NO